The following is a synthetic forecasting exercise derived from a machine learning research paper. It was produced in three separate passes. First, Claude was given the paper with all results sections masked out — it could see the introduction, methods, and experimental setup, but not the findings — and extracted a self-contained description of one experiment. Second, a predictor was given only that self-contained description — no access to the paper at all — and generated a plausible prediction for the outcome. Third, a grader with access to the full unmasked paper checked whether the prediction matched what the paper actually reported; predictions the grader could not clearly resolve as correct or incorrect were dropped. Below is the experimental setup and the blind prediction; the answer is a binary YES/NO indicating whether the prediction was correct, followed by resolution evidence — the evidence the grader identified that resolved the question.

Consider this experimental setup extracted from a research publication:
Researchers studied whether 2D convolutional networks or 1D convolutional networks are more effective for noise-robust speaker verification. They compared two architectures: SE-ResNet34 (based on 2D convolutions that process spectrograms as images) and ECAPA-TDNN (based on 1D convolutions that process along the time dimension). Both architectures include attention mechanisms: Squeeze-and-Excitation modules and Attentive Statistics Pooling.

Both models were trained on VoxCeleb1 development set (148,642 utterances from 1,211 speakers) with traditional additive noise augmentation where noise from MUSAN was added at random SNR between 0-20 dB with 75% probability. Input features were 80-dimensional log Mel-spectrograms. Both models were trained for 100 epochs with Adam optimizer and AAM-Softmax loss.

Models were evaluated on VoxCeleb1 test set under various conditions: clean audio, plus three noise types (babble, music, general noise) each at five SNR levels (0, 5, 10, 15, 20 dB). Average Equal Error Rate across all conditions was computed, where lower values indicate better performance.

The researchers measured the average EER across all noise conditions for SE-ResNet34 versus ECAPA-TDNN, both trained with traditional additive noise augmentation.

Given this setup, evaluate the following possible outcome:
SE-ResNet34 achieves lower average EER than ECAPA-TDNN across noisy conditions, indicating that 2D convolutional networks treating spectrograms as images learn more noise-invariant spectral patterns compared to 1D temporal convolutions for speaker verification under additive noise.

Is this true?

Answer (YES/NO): YES